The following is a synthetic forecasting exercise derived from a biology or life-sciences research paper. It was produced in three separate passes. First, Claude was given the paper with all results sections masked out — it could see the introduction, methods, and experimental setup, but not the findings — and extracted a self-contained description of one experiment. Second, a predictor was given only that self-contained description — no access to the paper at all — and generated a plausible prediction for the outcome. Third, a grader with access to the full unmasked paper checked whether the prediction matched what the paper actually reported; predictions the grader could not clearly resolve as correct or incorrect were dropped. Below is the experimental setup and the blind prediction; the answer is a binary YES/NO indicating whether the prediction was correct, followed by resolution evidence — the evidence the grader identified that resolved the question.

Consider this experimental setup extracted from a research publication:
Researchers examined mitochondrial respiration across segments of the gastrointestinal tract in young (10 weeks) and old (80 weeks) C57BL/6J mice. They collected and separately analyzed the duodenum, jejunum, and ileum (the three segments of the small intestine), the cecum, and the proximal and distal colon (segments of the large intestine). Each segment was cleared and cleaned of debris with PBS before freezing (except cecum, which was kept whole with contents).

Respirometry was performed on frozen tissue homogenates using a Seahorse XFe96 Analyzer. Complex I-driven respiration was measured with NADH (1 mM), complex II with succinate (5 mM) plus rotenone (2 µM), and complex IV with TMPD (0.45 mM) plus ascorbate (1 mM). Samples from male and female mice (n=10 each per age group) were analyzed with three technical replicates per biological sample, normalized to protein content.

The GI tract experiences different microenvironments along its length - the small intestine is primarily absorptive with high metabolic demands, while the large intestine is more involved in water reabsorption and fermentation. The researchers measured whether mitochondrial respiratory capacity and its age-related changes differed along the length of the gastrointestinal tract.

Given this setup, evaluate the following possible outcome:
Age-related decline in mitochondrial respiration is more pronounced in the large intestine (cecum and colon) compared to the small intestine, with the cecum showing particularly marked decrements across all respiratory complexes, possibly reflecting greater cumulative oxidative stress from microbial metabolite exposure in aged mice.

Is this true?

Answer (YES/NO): NO